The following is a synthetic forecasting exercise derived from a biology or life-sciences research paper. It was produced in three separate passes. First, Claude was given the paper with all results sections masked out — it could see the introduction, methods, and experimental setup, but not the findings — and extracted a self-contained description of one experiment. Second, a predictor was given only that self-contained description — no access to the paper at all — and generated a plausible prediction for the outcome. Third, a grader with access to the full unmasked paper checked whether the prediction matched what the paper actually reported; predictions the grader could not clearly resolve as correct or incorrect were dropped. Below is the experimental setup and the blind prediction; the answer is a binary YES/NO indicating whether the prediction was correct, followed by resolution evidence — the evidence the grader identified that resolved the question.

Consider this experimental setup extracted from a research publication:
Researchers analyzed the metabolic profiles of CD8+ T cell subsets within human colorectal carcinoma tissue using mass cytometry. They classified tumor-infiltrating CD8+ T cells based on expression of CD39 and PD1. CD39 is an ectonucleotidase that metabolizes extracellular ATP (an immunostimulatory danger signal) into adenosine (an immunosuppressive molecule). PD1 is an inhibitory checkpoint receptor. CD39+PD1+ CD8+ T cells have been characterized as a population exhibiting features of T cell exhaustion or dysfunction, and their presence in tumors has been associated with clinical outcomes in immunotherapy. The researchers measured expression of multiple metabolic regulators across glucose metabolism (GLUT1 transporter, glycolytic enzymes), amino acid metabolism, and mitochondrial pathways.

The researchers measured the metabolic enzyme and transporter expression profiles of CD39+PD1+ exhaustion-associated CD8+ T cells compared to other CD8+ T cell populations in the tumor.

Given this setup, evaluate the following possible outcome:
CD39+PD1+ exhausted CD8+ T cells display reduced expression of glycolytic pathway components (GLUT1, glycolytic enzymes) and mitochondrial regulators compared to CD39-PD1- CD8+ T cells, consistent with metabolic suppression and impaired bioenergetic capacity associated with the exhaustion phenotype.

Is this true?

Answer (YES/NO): NO